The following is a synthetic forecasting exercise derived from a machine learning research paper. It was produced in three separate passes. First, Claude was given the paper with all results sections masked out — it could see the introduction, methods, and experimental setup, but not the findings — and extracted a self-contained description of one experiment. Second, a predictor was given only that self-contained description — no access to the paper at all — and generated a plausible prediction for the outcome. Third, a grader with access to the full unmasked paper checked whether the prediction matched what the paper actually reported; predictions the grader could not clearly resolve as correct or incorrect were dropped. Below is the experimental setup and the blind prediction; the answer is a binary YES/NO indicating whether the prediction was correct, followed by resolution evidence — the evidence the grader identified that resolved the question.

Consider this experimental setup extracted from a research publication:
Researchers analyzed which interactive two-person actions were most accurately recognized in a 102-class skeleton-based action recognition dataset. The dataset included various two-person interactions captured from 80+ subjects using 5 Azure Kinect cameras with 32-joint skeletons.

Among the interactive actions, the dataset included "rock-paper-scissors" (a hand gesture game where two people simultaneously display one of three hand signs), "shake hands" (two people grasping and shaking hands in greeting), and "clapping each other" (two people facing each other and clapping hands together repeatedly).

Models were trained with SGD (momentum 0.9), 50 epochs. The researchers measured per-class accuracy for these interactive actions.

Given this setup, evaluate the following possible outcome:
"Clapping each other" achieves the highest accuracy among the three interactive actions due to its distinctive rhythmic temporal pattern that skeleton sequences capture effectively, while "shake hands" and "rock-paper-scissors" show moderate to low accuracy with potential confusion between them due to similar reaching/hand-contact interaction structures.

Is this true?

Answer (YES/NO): NO